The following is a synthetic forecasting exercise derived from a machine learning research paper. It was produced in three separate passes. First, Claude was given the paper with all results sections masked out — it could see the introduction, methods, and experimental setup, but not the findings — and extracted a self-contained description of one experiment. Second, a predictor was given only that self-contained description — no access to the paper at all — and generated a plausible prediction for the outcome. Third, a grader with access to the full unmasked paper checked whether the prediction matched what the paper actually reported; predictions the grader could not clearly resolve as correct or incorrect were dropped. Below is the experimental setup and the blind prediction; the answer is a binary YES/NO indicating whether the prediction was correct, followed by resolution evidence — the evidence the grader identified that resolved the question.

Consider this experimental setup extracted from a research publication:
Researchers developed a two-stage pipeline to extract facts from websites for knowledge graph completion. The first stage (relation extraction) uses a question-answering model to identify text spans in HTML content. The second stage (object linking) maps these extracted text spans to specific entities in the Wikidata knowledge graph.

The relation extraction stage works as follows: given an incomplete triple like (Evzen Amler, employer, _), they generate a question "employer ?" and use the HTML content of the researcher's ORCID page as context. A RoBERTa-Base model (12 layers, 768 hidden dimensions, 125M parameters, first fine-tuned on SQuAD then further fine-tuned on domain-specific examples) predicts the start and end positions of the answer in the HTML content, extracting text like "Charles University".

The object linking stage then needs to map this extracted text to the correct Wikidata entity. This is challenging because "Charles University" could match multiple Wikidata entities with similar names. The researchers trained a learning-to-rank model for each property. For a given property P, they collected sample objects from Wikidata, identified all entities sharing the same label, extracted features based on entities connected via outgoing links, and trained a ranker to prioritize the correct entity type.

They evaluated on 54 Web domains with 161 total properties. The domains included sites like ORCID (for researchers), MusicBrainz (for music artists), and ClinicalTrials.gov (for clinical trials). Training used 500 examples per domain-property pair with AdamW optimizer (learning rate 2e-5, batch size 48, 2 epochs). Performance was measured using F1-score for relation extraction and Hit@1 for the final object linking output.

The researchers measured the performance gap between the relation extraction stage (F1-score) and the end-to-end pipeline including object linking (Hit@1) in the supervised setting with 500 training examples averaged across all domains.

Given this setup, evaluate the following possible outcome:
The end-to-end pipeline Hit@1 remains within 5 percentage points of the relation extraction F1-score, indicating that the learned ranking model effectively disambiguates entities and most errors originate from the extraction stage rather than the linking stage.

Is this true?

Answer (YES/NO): NO